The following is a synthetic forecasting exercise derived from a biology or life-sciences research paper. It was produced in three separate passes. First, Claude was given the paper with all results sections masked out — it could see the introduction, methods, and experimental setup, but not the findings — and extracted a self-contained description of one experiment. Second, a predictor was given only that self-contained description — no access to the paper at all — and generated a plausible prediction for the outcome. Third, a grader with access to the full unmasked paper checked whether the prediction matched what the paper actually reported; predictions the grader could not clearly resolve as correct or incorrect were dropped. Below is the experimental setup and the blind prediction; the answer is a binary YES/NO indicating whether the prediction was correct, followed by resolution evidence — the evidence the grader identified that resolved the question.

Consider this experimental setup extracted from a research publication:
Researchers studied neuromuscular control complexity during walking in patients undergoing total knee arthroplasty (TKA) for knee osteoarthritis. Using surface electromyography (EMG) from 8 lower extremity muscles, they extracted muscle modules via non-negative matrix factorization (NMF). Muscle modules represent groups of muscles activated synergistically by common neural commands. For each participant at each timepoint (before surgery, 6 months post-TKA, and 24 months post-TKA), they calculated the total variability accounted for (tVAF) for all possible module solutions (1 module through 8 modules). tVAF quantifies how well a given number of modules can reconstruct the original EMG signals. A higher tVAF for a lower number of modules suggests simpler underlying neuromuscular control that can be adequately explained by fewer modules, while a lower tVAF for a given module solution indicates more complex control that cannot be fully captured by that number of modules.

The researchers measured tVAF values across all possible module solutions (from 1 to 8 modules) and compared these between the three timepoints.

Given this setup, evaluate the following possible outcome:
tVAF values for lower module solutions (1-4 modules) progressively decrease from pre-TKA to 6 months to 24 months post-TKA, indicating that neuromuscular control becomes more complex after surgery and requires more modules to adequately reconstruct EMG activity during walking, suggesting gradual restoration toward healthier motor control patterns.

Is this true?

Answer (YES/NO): NO